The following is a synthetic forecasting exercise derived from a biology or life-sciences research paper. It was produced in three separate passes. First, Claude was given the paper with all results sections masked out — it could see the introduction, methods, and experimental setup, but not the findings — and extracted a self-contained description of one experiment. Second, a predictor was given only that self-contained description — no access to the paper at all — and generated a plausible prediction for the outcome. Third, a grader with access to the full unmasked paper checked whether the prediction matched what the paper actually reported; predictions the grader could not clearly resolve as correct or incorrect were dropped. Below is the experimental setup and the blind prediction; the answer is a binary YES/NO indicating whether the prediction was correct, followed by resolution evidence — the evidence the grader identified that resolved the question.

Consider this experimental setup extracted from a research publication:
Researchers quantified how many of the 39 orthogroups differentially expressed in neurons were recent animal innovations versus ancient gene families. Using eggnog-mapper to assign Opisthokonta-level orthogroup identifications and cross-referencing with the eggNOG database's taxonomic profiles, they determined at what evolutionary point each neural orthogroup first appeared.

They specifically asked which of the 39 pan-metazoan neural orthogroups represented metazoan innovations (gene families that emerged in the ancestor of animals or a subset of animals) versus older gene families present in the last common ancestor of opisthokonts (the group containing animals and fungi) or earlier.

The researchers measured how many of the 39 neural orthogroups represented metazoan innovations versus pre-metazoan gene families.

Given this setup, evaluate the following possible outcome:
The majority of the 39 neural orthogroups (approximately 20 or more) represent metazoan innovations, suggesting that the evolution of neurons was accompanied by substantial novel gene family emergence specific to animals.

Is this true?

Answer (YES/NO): NO